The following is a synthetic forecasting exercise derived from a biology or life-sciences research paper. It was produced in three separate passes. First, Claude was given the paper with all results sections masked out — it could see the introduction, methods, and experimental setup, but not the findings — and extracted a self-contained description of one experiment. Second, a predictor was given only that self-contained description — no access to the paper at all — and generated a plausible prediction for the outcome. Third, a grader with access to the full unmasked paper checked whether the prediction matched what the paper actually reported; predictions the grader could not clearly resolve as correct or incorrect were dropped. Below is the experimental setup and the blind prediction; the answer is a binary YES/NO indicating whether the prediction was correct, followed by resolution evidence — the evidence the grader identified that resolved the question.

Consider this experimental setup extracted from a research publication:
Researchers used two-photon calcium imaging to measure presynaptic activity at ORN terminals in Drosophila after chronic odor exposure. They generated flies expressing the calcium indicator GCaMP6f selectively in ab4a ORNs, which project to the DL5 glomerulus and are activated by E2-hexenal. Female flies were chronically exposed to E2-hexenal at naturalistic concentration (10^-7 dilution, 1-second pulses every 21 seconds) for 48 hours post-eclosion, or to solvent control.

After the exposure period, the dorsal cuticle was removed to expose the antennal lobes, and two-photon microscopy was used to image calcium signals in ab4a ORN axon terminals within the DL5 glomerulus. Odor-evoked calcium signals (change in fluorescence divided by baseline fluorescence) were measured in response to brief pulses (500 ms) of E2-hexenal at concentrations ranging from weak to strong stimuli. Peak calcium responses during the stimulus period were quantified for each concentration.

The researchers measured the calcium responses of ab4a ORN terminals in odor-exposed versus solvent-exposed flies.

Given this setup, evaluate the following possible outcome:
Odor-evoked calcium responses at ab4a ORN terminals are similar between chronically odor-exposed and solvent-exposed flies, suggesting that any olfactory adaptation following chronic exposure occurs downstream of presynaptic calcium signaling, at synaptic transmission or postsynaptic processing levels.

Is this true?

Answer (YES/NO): YES